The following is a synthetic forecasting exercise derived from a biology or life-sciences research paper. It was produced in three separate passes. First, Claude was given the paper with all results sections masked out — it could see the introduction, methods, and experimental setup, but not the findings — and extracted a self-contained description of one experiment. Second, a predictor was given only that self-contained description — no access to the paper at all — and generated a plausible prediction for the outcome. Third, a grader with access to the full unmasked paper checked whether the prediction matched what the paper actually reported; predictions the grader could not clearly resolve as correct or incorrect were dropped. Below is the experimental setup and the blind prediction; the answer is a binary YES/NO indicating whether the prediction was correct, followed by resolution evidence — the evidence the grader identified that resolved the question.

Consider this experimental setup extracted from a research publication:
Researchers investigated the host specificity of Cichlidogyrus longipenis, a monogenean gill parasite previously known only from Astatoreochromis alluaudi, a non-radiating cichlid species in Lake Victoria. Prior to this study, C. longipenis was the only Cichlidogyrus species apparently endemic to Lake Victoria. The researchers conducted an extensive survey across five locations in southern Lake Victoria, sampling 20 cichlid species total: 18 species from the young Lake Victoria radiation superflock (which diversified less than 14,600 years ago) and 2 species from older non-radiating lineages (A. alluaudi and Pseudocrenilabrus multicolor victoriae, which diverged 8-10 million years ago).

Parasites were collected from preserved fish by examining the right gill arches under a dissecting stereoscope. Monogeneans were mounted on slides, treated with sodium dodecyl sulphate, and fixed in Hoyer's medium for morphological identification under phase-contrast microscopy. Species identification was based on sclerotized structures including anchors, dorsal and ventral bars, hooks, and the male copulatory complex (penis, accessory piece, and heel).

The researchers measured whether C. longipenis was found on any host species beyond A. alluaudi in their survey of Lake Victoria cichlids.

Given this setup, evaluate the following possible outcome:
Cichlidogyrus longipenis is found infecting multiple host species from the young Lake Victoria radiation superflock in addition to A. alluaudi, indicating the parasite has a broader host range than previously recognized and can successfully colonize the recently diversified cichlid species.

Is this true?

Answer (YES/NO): NO